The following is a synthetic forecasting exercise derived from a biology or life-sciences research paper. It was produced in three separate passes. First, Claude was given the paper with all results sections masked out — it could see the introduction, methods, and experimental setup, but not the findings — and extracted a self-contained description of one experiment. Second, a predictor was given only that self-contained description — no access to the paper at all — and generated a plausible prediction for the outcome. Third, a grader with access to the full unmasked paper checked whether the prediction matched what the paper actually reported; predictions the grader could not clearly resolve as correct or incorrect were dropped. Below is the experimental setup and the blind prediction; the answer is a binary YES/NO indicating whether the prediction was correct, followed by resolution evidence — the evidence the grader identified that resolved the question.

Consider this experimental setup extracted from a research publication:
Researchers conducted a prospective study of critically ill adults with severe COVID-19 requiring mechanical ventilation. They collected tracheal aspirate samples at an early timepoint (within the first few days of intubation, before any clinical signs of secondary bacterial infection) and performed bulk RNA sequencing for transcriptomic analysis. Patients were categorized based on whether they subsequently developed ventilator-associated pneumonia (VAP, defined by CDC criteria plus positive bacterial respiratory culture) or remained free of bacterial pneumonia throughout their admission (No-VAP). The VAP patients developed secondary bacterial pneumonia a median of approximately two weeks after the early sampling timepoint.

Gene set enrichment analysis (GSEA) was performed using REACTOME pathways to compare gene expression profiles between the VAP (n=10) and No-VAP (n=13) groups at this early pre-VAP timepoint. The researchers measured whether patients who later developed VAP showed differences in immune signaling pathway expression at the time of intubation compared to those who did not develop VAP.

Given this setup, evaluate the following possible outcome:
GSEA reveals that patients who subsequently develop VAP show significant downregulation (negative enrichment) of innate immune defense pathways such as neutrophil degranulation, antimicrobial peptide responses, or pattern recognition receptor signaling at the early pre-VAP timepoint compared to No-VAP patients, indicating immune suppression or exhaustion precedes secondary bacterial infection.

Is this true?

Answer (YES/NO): YES